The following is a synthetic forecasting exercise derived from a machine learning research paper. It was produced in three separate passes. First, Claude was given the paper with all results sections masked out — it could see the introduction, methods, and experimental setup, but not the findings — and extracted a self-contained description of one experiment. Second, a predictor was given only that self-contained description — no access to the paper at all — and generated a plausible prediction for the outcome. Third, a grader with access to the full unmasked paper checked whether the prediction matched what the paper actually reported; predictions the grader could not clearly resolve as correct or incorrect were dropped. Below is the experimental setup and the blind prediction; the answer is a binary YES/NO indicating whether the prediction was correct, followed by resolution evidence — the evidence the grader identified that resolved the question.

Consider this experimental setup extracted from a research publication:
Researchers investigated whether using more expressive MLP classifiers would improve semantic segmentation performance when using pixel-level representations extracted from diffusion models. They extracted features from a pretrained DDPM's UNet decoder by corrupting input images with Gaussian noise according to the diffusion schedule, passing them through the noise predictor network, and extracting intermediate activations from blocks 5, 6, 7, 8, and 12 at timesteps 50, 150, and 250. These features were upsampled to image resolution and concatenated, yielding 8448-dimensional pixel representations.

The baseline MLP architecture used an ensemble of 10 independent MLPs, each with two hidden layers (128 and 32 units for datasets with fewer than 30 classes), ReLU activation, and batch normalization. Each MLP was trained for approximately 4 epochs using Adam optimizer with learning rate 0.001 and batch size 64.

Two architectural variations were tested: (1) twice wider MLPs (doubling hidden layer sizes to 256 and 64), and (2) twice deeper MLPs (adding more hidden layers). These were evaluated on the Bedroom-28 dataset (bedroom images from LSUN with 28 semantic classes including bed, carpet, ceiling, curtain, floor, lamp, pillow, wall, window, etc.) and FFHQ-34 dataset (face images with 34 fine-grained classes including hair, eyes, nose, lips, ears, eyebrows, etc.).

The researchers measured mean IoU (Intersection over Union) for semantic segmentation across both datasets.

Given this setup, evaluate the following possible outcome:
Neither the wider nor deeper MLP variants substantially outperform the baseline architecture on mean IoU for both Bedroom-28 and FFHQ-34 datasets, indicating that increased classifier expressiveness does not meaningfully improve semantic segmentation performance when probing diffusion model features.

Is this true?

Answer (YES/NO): YES